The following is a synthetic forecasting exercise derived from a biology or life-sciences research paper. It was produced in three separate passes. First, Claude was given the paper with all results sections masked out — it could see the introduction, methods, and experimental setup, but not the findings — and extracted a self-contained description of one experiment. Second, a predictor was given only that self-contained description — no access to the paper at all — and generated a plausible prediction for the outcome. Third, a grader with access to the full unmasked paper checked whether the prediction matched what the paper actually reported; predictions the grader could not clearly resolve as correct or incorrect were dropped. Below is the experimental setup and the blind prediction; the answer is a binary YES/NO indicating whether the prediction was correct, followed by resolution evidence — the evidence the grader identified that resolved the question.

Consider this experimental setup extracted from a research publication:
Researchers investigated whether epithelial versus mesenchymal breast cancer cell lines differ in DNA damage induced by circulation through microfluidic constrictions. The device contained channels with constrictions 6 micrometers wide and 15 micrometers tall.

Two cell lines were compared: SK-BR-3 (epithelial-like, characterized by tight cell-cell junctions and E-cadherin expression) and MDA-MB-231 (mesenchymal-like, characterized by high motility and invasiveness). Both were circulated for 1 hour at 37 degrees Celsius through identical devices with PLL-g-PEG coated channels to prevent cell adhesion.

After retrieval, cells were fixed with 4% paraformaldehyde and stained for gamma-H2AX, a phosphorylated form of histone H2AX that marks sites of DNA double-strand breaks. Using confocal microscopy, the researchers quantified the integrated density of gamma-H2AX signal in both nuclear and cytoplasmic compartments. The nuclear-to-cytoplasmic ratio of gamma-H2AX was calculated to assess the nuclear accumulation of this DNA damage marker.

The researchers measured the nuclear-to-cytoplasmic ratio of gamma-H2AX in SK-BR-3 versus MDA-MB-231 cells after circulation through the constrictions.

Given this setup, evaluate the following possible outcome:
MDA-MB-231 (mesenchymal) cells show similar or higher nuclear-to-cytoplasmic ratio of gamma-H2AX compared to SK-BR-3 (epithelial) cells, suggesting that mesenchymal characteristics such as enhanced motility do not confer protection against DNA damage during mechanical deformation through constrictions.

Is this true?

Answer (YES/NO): NO